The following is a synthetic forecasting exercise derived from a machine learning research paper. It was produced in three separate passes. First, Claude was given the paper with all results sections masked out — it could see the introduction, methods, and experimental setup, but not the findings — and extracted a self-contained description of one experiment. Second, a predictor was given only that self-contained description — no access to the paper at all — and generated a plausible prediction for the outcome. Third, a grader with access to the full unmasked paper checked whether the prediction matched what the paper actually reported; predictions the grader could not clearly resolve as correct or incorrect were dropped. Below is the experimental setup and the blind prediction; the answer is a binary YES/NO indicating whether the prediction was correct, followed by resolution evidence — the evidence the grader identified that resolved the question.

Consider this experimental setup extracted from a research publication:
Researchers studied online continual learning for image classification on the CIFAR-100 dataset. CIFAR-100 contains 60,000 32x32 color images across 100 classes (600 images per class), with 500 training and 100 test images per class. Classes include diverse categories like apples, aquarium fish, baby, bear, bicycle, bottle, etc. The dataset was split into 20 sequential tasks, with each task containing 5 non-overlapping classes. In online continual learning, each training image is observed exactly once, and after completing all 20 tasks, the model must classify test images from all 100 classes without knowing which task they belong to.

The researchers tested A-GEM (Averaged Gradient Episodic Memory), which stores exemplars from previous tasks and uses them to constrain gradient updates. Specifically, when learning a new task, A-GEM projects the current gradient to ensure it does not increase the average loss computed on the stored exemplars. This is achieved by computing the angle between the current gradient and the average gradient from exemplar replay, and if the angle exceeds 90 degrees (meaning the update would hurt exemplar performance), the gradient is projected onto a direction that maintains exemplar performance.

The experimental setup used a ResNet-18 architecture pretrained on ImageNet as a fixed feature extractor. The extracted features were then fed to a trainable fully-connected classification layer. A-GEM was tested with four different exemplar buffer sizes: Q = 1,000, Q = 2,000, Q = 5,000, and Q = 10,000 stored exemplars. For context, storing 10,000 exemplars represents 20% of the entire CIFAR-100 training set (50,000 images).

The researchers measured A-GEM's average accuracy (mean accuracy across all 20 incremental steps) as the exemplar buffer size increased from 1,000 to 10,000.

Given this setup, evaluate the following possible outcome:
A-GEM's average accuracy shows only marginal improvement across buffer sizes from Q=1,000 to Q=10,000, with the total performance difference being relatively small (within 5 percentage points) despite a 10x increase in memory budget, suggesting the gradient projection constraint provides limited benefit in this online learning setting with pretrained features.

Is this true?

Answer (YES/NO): YES